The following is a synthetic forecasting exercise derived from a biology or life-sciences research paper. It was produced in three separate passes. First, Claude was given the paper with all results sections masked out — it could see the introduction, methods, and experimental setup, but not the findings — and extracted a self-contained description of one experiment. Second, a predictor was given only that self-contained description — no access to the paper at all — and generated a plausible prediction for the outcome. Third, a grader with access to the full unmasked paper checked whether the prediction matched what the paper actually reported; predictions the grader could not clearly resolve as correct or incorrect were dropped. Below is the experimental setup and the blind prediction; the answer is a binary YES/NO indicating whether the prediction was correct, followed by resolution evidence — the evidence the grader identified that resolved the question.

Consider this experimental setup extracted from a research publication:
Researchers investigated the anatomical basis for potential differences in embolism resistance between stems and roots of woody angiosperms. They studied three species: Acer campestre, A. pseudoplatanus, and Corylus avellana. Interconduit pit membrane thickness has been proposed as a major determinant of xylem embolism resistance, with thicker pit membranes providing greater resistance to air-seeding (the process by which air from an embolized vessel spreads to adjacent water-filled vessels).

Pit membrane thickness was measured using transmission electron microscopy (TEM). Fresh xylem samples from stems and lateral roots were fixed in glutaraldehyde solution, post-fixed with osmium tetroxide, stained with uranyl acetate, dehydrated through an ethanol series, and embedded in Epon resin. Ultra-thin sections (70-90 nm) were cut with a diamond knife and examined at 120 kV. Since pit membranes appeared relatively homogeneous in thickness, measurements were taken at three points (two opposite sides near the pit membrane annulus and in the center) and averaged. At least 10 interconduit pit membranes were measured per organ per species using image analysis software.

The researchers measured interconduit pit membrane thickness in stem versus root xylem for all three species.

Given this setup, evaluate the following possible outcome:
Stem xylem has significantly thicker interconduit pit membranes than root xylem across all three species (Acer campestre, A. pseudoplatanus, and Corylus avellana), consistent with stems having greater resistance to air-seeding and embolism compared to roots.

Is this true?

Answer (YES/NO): NO